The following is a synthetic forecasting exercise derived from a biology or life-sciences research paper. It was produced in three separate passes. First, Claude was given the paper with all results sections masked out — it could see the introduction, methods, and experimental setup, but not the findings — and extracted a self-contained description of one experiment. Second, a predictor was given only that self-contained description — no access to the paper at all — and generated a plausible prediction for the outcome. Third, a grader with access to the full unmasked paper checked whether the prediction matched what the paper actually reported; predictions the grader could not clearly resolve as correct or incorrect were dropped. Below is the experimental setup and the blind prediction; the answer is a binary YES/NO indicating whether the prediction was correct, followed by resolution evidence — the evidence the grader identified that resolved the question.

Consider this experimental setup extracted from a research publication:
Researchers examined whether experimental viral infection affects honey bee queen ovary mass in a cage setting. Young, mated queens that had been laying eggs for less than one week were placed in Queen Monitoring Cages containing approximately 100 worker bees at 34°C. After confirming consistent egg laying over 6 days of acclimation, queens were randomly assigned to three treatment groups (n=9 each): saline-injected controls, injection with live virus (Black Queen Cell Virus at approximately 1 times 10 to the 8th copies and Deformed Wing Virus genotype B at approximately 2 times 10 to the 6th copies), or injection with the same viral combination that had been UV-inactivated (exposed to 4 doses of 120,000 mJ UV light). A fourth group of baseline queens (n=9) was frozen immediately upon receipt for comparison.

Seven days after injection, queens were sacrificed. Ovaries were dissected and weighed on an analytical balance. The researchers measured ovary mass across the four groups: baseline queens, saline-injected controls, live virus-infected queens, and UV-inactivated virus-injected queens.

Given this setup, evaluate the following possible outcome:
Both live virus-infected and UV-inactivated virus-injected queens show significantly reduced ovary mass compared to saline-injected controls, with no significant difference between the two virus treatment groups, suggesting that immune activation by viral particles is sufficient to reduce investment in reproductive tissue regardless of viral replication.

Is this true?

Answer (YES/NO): NO